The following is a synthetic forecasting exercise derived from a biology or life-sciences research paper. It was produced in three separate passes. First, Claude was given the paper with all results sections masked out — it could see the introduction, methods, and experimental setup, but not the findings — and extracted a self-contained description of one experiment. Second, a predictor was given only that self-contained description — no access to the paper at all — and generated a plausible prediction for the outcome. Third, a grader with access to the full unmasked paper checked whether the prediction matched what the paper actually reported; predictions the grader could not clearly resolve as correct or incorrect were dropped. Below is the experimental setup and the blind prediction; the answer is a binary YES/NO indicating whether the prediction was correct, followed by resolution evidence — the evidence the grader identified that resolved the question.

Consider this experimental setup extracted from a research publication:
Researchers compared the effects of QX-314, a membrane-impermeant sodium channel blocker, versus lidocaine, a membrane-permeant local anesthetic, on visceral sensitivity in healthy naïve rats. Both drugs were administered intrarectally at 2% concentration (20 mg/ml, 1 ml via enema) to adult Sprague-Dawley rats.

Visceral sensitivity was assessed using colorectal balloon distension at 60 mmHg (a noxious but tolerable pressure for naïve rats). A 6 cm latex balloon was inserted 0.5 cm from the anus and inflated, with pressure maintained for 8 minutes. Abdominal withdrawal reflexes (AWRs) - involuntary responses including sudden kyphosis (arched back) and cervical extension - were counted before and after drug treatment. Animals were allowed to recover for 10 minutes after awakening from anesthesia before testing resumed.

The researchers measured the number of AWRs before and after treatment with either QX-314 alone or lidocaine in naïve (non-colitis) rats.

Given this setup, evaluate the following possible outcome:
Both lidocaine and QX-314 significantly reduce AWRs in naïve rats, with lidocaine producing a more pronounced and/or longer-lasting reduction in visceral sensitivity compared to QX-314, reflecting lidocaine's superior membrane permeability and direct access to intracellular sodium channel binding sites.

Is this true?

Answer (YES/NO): NO